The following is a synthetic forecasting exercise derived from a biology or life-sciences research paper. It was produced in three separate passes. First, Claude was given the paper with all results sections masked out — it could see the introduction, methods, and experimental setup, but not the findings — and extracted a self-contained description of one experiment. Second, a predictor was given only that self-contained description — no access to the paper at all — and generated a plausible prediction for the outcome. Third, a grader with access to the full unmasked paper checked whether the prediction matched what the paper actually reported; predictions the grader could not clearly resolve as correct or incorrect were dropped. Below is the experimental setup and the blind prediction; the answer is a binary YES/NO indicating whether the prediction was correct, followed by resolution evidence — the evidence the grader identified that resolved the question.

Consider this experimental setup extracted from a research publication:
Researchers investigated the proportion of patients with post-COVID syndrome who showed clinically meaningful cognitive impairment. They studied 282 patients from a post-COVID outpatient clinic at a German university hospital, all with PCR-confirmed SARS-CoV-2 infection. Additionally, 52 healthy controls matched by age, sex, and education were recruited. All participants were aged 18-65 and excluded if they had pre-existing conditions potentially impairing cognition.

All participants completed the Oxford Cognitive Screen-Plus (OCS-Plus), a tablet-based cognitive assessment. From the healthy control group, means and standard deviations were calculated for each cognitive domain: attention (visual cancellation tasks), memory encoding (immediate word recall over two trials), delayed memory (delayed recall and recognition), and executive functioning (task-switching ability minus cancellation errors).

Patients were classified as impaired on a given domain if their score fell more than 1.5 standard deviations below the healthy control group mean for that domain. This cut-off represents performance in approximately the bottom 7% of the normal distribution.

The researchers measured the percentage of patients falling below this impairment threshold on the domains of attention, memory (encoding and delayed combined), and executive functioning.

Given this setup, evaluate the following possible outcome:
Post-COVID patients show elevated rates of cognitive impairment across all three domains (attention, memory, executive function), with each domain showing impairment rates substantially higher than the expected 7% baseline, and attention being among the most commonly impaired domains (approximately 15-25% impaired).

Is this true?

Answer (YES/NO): NO